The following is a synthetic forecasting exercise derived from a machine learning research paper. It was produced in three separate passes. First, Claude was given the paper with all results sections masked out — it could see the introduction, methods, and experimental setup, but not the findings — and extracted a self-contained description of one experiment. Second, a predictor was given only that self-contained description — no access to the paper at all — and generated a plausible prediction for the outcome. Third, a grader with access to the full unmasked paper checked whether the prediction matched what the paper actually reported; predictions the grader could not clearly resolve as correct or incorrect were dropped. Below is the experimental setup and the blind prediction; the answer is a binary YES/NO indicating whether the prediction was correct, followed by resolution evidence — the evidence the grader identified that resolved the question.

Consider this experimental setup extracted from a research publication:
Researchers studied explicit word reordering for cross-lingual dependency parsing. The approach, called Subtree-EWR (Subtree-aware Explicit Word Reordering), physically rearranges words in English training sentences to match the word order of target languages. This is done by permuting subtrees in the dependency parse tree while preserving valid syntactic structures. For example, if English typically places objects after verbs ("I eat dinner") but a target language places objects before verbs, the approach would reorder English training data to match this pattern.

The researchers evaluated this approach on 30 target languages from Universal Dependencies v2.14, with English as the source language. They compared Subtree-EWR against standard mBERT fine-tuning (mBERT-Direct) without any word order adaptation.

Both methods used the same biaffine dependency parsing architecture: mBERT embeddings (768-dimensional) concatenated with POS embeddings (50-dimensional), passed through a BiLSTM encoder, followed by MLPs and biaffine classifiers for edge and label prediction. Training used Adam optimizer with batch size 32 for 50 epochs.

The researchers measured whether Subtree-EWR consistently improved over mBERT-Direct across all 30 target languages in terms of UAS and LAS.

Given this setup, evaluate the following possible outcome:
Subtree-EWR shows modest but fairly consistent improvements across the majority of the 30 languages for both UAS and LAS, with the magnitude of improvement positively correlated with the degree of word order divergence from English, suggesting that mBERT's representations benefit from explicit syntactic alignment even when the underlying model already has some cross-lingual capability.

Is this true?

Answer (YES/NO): NO